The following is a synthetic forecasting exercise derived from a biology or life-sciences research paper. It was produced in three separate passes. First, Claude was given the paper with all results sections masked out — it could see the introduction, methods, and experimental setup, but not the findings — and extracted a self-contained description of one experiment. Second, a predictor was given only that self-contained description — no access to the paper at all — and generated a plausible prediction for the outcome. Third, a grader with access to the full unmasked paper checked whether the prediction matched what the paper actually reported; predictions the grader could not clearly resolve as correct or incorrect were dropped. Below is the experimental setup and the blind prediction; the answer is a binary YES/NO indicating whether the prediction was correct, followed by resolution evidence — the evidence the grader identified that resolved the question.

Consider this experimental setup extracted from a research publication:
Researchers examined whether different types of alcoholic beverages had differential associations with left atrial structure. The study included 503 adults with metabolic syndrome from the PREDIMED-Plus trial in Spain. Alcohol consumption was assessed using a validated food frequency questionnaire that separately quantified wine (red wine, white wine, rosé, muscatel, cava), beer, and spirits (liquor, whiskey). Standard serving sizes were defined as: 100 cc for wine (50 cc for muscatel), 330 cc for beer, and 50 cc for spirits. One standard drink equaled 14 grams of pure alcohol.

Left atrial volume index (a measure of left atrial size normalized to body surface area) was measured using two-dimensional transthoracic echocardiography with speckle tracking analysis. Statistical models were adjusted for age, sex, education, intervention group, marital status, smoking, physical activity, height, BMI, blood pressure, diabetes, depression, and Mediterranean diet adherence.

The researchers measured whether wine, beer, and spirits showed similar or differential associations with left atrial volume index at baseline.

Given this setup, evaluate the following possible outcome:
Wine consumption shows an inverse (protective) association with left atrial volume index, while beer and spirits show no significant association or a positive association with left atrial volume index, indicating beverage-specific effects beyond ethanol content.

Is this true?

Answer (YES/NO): NO